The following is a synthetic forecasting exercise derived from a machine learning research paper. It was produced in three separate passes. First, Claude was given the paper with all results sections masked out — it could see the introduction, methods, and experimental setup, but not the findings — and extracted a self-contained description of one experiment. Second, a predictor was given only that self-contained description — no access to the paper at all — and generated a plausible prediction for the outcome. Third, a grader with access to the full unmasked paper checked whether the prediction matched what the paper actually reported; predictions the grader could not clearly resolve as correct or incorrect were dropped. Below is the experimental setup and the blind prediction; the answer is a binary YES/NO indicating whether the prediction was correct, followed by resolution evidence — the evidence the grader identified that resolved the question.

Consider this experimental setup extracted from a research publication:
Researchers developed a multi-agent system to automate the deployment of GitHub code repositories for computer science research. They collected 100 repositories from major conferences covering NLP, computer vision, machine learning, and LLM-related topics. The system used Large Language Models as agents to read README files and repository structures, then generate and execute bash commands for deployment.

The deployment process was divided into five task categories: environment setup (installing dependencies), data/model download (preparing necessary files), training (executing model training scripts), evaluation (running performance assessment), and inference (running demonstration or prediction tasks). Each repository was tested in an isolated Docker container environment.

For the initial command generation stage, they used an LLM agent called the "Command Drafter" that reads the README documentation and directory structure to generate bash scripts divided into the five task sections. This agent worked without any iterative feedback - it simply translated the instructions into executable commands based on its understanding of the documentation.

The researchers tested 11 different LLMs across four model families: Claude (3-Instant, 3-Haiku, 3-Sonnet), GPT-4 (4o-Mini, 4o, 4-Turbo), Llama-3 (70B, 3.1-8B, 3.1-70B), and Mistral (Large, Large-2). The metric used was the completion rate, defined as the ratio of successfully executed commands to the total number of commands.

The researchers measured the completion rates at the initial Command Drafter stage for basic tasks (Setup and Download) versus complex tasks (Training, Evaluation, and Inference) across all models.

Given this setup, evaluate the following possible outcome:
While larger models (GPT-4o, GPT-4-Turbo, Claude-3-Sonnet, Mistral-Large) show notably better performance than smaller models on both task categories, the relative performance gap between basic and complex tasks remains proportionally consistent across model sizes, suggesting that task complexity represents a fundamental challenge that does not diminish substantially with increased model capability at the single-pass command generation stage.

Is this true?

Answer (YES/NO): NO